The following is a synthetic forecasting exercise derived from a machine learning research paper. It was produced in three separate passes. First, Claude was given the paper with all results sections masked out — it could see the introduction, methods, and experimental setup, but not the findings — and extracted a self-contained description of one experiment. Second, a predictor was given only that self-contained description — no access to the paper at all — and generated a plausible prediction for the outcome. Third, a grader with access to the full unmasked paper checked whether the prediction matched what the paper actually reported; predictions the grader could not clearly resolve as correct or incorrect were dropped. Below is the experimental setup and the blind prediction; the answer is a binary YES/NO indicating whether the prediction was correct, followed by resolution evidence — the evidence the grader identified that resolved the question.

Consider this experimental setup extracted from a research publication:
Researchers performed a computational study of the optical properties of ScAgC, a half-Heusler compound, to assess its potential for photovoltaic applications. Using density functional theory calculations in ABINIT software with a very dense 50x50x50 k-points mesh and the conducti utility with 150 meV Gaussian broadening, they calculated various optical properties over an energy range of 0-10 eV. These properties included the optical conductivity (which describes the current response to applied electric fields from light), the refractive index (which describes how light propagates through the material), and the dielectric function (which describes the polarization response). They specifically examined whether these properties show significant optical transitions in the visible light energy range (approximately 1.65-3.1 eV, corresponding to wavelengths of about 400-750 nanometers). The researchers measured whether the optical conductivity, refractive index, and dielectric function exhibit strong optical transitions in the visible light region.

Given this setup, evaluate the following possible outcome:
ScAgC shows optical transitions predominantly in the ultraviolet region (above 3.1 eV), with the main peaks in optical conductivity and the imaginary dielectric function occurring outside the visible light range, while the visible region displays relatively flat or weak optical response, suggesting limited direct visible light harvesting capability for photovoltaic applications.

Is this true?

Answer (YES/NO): NO